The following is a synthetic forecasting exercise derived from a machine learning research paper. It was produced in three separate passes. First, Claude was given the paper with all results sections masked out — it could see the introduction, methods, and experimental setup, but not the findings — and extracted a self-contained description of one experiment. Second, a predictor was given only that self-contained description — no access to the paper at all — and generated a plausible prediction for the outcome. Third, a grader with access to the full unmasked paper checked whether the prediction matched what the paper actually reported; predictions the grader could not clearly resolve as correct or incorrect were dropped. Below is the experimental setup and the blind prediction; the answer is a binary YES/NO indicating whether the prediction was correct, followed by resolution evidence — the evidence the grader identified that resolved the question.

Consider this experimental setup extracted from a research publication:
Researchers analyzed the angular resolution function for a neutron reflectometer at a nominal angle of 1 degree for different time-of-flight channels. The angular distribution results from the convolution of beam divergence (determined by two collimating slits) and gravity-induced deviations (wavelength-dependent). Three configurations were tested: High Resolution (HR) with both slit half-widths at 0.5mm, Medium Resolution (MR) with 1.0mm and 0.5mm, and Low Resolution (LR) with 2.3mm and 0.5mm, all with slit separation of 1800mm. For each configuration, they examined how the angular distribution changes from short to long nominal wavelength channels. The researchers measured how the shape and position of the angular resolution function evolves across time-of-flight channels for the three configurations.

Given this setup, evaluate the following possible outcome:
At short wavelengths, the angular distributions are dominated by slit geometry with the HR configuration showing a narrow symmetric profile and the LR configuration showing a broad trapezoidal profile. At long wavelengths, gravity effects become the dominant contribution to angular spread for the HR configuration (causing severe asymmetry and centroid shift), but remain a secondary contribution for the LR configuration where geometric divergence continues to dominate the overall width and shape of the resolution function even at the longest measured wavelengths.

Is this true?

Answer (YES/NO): NO